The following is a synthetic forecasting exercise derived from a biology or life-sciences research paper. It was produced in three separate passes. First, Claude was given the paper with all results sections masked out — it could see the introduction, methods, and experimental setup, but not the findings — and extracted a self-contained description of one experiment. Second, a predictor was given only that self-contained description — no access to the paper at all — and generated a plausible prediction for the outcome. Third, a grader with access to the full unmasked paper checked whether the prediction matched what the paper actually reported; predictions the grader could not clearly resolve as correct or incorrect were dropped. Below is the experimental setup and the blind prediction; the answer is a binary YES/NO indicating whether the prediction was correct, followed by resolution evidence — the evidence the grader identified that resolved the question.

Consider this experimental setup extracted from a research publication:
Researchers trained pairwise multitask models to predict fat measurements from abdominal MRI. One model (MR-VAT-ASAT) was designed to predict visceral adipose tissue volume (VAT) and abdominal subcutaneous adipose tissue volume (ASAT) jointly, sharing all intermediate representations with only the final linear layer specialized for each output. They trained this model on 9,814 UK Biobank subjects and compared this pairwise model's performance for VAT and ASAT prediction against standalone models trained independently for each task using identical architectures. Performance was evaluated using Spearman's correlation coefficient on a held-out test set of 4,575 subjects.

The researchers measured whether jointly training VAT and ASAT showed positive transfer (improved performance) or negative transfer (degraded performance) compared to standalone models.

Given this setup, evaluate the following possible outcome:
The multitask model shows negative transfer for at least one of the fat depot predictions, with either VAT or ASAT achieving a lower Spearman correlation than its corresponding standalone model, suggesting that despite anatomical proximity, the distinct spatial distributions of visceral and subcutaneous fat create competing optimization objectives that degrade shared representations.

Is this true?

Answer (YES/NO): NO